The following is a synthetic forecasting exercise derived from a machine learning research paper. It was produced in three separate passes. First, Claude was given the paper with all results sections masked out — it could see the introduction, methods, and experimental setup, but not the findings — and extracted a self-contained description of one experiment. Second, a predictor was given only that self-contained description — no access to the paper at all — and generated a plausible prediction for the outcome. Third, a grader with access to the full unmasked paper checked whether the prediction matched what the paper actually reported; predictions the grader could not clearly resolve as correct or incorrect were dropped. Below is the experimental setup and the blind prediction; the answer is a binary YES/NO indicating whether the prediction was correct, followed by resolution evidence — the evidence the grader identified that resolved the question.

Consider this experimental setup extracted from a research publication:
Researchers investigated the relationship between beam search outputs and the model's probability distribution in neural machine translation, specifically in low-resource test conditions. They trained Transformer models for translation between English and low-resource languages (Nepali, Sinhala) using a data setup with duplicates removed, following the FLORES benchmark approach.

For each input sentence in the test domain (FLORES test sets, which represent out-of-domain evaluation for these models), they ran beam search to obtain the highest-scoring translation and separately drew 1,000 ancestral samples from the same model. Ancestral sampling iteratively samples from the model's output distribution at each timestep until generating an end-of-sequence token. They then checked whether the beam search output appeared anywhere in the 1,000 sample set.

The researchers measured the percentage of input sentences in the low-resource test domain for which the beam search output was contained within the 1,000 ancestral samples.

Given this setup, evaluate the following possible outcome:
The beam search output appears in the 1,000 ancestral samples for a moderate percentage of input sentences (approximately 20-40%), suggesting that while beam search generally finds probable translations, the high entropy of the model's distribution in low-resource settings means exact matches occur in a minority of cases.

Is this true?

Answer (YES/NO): NO